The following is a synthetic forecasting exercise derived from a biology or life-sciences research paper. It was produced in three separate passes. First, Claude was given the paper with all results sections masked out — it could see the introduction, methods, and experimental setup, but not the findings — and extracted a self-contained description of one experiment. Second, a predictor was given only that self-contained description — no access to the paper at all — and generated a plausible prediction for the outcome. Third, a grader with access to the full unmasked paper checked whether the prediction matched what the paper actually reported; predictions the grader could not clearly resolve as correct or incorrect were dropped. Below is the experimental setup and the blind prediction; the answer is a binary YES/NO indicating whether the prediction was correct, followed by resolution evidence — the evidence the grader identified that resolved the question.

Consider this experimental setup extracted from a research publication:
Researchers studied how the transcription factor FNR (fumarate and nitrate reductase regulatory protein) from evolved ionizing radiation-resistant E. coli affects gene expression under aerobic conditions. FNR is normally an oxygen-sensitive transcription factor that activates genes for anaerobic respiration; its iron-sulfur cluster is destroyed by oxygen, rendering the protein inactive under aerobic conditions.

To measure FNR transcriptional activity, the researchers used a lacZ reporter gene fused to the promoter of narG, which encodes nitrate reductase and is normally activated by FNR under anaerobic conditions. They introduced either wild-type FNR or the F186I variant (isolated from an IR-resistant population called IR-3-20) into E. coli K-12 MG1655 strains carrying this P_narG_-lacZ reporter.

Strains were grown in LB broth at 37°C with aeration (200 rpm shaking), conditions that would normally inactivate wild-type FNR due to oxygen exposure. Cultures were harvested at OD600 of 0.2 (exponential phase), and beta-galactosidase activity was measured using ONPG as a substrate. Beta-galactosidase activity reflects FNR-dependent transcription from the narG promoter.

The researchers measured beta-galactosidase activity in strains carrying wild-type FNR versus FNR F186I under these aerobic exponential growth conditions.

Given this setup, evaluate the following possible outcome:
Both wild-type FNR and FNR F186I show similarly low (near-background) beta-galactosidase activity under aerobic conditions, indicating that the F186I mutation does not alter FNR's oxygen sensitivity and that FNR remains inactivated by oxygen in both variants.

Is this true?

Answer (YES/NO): YES